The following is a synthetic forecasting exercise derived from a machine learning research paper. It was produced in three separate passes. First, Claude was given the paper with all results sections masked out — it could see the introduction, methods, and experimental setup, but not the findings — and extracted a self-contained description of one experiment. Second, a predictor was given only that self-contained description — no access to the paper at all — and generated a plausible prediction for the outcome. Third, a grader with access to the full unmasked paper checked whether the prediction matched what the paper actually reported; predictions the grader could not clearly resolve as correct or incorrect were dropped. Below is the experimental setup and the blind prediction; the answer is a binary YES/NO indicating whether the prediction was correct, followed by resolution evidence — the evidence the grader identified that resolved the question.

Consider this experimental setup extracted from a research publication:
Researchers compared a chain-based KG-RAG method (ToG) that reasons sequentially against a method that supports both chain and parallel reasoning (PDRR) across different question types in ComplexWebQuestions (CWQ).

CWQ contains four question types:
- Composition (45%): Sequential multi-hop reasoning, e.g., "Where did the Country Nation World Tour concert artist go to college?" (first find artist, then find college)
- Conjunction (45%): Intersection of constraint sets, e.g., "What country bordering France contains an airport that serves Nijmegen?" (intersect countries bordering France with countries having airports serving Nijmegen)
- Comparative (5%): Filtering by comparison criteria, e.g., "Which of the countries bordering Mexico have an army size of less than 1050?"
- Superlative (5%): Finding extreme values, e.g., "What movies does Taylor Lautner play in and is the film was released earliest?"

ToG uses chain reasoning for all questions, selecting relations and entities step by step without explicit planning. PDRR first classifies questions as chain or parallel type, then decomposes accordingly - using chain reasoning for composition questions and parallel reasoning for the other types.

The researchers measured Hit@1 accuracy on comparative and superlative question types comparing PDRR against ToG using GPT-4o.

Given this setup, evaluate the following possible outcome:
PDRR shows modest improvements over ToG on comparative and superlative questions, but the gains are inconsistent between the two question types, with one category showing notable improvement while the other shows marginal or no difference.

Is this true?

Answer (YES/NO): NO